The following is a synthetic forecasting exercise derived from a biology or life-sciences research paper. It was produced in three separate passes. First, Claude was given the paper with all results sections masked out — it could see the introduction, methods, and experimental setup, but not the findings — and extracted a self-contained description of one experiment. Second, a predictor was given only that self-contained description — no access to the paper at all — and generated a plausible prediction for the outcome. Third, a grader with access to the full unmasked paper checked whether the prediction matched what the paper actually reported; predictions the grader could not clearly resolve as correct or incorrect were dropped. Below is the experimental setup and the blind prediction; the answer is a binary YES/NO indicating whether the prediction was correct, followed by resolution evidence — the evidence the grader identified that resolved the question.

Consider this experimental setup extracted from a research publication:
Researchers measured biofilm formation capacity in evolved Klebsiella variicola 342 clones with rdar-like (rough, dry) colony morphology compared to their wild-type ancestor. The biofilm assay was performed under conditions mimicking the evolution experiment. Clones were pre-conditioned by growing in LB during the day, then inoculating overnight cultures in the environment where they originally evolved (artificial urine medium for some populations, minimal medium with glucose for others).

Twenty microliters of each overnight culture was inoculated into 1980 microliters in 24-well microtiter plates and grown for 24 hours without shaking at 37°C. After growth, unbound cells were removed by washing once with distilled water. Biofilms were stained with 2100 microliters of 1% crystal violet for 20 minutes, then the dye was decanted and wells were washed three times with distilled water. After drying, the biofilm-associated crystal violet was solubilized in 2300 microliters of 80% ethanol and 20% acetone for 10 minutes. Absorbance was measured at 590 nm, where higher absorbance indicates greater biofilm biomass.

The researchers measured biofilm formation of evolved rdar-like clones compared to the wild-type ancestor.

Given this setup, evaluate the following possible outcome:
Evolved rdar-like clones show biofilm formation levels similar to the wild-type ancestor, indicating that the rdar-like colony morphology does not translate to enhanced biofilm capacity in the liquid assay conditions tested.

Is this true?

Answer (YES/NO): NO